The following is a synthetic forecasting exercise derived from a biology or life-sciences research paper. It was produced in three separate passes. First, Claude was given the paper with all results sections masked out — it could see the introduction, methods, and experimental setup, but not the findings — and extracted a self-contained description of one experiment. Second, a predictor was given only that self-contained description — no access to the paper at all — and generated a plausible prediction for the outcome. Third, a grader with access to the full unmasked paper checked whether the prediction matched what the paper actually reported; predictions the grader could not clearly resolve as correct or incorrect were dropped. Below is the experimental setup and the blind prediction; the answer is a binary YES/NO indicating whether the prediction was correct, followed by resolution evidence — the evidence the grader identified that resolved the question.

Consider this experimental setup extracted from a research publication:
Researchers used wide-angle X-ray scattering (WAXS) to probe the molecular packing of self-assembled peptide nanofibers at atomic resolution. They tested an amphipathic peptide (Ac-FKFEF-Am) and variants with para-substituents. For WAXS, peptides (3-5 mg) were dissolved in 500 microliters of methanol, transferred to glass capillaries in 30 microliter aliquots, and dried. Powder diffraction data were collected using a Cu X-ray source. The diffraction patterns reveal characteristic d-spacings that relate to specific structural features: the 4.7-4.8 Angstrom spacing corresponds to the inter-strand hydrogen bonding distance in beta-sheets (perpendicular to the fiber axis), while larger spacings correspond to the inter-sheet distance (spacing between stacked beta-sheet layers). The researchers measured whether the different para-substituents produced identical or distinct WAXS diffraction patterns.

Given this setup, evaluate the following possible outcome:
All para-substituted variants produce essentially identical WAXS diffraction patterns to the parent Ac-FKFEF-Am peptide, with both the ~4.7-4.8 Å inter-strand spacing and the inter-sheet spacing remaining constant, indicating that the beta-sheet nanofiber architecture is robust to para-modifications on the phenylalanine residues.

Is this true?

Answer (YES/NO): NO